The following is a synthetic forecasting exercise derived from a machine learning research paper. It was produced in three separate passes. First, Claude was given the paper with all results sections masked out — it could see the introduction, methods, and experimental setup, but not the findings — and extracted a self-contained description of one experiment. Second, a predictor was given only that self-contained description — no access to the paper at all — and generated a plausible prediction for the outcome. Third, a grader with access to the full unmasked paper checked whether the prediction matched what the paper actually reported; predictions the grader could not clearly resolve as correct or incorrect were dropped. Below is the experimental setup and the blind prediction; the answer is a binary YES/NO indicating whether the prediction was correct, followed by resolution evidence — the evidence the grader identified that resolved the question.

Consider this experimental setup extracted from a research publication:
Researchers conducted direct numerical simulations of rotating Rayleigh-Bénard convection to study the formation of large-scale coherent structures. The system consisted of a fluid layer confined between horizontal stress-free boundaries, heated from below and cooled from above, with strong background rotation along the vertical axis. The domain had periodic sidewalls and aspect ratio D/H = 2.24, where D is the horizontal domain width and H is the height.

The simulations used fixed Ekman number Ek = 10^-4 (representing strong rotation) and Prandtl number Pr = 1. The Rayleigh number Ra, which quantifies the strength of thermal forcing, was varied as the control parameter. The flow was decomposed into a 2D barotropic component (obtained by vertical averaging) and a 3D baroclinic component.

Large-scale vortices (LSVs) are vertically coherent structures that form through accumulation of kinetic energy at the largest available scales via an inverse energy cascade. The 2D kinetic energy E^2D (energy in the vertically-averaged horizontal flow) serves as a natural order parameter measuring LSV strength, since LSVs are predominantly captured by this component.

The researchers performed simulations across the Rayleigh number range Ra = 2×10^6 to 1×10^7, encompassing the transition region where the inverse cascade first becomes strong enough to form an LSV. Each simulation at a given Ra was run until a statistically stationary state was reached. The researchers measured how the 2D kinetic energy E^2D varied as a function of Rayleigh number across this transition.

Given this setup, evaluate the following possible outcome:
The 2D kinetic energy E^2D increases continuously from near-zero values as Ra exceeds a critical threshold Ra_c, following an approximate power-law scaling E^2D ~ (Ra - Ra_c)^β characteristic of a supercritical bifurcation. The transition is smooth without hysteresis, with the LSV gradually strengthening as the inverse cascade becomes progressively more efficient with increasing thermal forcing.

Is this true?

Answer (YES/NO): NO